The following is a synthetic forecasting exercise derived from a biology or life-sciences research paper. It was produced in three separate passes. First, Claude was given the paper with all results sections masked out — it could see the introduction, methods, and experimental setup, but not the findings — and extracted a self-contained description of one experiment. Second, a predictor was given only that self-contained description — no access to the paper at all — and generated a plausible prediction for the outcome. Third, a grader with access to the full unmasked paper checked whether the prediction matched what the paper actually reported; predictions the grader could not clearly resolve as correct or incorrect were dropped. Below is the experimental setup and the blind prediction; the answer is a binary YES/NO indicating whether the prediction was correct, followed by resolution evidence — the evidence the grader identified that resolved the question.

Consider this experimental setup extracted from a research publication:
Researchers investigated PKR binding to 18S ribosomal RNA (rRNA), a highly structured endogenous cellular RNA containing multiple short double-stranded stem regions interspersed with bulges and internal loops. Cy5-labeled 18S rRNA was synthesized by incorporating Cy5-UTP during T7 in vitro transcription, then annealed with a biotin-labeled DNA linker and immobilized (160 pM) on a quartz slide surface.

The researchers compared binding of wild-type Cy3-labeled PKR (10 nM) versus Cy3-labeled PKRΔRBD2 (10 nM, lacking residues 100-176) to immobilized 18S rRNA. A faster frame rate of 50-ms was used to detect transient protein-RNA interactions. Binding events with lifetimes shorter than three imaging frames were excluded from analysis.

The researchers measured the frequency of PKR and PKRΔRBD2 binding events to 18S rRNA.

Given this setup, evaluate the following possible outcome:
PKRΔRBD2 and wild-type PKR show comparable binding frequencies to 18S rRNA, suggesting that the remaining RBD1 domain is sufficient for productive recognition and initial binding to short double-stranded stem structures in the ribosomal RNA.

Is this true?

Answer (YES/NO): YES